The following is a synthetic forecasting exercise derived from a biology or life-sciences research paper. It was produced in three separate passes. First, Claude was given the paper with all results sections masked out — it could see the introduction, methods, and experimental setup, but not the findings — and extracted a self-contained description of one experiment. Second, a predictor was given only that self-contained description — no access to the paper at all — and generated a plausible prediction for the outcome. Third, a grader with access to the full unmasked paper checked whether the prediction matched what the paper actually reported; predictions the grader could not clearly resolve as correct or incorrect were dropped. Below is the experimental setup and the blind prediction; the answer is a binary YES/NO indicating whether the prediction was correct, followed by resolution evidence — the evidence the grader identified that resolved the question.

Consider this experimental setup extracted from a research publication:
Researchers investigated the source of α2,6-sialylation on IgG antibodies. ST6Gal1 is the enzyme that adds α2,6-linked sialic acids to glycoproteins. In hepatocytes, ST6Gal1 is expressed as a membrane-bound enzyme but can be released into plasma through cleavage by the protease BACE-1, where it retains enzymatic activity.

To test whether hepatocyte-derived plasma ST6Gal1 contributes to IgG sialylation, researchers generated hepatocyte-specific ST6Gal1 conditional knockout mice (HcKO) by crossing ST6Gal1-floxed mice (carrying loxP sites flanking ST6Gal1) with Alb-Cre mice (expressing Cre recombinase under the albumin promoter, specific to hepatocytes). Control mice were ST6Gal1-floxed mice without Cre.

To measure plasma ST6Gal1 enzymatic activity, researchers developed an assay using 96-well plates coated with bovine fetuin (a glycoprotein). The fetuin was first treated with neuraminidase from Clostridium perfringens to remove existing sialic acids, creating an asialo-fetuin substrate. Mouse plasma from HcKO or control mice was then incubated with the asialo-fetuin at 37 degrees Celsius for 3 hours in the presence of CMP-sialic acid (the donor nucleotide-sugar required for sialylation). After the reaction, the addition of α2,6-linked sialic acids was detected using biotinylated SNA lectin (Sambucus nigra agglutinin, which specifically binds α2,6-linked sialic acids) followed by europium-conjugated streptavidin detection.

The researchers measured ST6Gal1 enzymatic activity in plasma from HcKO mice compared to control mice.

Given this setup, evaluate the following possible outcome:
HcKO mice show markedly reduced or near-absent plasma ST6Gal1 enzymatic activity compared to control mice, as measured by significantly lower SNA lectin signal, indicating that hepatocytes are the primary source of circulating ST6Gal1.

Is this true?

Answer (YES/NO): YES